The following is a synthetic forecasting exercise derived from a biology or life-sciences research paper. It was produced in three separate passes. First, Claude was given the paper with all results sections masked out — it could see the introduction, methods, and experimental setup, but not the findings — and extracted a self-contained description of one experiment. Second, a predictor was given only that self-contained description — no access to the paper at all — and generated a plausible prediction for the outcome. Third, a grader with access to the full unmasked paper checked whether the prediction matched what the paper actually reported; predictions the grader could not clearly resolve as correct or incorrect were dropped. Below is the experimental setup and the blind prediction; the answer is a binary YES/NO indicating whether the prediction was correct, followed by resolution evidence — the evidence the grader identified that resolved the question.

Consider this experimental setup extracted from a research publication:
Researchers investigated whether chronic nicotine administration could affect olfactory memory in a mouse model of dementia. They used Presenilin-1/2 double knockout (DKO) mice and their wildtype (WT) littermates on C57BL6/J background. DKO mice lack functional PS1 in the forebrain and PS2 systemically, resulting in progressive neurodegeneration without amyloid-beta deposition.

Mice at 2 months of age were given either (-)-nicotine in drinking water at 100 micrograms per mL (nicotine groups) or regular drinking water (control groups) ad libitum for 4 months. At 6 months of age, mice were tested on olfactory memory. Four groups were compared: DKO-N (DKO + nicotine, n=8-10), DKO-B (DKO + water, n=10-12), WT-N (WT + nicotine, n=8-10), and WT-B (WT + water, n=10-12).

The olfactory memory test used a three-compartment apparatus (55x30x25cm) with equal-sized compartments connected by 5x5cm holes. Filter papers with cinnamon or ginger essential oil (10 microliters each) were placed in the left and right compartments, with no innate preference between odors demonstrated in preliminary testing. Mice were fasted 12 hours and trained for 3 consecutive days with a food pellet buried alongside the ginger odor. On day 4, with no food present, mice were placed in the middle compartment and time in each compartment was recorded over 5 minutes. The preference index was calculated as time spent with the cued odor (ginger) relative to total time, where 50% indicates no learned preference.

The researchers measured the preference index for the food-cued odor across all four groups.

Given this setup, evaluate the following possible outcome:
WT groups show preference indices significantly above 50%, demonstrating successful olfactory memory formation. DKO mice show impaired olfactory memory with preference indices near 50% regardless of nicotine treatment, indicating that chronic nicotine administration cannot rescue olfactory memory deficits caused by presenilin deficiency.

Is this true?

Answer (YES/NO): NO